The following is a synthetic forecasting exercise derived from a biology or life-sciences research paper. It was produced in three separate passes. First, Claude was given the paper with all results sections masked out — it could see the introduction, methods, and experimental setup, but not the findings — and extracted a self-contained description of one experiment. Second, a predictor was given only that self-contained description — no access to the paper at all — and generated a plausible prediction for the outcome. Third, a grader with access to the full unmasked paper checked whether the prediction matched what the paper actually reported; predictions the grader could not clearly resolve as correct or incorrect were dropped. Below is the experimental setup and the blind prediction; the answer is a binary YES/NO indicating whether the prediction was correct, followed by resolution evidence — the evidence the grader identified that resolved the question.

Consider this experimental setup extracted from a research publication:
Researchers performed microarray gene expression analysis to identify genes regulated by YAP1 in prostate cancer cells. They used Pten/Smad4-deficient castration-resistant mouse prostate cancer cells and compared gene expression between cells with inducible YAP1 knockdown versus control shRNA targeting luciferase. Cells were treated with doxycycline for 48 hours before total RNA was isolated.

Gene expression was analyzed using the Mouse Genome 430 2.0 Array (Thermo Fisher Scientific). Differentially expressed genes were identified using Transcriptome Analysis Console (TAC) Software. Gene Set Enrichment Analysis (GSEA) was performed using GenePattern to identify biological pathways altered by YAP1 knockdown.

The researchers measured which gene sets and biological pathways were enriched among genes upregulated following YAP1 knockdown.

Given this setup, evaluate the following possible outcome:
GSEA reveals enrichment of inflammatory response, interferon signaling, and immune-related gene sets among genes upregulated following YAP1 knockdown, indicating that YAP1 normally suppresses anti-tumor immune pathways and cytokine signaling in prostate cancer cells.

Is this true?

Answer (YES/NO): NO